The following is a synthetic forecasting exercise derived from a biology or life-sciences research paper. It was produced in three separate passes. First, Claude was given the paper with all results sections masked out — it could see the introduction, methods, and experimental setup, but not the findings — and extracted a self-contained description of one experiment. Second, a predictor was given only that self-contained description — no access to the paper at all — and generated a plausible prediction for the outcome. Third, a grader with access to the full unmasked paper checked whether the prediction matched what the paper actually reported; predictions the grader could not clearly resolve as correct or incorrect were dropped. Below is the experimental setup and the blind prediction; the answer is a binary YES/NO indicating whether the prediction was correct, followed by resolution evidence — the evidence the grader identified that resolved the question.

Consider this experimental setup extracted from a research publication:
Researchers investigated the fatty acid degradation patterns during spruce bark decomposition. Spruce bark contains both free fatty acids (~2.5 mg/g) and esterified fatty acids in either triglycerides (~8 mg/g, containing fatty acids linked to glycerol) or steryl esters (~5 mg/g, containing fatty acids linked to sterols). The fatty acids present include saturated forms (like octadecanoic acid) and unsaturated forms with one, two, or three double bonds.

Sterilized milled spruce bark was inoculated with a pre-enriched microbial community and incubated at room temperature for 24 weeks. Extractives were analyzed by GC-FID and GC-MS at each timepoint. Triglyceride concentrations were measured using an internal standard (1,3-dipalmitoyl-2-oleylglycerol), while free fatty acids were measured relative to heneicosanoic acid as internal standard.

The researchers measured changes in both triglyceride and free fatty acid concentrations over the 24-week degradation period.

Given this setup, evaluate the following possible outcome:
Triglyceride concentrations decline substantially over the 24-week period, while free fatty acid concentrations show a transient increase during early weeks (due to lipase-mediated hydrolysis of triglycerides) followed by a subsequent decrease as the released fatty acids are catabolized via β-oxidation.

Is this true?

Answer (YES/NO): NO